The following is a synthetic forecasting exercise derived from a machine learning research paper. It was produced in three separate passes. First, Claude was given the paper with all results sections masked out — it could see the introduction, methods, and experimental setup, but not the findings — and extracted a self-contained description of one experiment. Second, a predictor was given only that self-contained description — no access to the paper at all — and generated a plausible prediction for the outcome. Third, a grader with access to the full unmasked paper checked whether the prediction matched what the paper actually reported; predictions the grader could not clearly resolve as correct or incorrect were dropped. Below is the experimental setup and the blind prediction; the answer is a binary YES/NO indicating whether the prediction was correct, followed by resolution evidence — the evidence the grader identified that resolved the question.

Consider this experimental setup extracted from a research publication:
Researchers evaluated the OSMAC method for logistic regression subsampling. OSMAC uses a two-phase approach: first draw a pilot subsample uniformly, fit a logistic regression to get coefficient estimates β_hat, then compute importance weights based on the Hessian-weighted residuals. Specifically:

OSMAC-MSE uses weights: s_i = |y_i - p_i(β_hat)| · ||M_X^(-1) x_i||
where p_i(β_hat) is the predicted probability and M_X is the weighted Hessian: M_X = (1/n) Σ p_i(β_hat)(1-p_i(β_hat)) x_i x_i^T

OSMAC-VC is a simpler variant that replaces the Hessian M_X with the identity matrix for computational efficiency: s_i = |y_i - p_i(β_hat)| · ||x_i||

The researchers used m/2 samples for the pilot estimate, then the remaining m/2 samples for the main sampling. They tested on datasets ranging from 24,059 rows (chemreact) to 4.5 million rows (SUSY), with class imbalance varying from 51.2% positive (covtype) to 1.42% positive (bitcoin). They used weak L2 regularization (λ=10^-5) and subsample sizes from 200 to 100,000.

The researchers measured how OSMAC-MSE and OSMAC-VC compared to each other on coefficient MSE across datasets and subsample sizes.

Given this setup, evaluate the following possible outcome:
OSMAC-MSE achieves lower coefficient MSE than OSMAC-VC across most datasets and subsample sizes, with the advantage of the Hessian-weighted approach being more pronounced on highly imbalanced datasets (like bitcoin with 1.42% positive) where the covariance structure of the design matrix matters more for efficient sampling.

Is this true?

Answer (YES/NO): NO